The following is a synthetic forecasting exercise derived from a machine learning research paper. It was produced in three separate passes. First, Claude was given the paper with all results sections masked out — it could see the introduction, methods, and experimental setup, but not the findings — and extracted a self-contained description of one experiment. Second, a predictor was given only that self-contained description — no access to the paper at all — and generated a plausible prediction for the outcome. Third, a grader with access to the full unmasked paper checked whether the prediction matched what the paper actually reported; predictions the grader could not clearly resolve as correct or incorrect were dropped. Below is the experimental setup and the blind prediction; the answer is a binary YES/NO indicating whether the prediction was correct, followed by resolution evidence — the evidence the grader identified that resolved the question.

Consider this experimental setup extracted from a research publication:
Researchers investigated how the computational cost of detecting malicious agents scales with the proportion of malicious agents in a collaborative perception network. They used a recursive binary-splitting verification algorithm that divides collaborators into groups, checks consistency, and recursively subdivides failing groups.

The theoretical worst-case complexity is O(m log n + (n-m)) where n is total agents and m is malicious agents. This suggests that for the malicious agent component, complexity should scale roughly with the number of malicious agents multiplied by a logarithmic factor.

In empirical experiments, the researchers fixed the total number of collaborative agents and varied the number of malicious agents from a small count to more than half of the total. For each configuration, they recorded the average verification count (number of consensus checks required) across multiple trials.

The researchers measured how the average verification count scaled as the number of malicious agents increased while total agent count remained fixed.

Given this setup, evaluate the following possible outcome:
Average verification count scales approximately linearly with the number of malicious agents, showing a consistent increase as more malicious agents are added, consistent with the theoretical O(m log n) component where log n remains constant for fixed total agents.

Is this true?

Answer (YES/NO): NO